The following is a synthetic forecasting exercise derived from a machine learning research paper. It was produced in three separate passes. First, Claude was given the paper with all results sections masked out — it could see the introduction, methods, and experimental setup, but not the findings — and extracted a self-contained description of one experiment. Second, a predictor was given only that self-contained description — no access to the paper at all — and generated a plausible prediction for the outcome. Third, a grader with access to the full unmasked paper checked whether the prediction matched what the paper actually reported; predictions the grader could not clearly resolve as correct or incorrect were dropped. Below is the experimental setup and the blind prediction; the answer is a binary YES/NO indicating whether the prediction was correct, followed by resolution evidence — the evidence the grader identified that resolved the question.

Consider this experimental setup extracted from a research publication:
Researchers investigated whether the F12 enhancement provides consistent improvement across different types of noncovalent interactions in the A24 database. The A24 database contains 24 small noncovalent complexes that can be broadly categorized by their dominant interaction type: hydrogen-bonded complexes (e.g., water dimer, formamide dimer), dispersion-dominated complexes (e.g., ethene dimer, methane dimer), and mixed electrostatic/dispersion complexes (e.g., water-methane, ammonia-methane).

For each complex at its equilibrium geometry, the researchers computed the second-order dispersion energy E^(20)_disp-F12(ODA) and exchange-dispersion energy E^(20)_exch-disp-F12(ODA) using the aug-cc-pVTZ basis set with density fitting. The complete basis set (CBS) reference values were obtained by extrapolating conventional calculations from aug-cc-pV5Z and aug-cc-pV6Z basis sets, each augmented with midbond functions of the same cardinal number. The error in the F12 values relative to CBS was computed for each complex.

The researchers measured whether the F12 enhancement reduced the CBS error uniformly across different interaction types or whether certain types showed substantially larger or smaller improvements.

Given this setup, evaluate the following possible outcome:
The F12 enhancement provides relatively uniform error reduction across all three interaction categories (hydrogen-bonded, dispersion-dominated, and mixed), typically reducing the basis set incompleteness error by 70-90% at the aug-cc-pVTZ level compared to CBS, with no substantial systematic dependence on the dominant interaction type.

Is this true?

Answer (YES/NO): NO